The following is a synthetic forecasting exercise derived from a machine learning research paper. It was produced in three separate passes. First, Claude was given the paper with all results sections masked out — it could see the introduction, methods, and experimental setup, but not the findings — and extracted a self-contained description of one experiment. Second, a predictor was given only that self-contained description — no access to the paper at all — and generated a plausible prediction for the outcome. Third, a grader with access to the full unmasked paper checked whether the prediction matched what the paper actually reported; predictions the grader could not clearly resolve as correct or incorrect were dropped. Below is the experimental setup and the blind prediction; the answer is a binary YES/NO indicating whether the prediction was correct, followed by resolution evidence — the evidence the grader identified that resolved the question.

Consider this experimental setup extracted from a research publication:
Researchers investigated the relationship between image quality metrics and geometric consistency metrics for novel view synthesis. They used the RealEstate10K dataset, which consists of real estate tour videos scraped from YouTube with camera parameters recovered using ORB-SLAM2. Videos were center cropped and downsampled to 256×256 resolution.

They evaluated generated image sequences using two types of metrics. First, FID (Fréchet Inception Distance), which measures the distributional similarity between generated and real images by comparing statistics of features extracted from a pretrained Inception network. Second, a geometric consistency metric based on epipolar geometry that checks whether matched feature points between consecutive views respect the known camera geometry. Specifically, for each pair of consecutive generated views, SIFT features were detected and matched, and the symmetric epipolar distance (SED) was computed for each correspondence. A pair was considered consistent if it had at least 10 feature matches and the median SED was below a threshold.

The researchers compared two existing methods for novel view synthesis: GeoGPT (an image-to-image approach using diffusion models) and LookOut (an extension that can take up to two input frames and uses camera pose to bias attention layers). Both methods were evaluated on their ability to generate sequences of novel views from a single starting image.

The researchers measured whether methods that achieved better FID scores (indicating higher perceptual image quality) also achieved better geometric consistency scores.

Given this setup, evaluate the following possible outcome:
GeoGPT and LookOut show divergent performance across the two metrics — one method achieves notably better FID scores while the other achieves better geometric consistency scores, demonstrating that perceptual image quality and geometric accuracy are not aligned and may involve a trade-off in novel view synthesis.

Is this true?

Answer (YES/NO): YES